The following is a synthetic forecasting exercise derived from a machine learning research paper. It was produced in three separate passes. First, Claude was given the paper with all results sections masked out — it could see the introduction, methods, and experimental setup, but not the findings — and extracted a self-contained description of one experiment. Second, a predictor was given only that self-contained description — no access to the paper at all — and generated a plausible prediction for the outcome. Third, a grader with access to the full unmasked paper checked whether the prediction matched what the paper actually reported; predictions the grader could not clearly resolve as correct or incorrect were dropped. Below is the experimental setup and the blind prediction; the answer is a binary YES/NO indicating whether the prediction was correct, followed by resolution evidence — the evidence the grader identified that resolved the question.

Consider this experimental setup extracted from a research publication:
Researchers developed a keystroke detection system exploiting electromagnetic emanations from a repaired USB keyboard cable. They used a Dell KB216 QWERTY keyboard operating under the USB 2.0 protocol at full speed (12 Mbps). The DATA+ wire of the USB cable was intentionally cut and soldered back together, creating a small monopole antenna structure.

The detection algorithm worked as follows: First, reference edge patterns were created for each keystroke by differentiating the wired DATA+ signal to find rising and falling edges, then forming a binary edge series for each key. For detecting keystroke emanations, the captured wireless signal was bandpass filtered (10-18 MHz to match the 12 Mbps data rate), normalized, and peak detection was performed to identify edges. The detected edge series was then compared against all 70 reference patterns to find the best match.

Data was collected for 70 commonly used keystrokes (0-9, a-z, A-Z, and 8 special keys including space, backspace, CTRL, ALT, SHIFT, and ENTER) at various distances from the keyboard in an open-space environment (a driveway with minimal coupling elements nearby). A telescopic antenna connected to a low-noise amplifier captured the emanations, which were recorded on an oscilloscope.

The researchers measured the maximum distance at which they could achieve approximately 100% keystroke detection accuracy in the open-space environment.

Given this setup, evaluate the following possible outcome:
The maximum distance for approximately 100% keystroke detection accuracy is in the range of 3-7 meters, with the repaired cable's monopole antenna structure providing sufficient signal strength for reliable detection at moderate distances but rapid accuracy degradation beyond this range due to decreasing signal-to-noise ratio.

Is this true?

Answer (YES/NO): YES